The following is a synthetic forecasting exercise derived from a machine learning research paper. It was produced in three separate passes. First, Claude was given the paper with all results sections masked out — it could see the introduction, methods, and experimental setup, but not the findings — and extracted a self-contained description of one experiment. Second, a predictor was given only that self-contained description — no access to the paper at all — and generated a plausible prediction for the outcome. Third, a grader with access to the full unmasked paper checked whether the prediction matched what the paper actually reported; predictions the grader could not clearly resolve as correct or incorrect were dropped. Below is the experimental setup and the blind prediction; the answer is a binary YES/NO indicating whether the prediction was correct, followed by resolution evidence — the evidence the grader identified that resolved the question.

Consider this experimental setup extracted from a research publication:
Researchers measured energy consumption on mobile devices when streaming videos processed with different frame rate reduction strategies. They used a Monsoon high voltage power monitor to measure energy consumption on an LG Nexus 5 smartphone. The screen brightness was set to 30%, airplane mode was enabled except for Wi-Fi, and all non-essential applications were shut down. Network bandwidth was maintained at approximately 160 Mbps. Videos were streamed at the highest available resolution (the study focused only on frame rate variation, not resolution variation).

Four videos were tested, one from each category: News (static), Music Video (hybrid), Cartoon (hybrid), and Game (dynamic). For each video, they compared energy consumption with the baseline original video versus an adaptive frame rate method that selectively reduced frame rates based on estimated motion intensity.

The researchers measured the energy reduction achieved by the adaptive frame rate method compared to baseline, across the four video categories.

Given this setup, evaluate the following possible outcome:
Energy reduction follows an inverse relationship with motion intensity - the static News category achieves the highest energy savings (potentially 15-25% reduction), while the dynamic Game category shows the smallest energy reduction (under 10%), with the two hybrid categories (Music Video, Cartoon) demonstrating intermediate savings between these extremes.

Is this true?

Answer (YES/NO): YES